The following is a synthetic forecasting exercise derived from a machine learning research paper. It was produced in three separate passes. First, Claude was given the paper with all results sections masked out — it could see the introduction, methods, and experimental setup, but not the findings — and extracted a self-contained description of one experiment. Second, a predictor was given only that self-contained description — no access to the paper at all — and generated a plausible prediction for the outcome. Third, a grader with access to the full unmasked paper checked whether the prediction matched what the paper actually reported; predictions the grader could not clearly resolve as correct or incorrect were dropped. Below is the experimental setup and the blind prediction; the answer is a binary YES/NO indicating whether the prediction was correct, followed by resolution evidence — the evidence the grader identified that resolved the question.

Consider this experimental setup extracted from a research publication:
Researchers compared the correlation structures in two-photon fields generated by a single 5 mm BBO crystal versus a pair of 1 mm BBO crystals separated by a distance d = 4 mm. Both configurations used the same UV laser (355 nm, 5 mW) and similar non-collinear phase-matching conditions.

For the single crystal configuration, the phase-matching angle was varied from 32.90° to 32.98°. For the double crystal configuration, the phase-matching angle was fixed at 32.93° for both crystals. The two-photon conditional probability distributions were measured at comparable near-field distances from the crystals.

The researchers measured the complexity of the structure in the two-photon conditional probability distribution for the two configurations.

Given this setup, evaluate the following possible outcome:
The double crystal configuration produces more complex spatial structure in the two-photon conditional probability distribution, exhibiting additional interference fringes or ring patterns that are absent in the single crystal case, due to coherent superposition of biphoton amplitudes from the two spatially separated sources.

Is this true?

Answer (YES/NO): YES